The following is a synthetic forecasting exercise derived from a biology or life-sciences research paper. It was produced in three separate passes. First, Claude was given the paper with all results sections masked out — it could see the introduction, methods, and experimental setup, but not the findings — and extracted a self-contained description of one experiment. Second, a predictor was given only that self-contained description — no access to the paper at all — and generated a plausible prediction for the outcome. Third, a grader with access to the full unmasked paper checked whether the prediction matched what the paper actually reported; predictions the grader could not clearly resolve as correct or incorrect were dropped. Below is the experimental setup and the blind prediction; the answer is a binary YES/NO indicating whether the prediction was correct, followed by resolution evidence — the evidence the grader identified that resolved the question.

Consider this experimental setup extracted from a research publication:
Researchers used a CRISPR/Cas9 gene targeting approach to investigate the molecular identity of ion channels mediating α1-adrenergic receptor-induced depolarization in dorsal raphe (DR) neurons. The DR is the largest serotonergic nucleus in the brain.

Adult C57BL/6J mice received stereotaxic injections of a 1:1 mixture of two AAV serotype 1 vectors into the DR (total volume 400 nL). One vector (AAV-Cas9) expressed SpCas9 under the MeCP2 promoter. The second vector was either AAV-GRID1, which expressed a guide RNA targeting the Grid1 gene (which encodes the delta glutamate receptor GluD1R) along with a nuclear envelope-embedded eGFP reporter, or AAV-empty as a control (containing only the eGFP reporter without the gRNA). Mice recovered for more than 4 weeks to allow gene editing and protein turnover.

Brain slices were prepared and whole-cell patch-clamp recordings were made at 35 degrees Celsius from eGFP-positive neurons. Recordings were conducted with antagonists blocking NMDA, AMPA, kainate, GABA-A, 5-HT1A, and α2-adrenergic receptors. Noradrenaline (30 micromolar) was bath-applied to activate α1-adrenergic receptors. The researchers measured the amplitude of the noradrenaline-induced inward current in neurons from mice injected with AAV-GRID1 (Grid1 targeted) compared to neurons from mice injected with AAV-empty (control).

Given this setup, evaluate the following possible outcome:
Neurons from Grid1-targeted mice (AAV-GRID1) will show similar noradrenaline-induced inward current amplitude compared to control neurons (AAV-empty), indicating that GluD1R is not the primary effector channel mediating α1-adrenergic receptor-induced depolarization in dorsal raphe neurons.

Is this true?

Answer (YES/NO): NO